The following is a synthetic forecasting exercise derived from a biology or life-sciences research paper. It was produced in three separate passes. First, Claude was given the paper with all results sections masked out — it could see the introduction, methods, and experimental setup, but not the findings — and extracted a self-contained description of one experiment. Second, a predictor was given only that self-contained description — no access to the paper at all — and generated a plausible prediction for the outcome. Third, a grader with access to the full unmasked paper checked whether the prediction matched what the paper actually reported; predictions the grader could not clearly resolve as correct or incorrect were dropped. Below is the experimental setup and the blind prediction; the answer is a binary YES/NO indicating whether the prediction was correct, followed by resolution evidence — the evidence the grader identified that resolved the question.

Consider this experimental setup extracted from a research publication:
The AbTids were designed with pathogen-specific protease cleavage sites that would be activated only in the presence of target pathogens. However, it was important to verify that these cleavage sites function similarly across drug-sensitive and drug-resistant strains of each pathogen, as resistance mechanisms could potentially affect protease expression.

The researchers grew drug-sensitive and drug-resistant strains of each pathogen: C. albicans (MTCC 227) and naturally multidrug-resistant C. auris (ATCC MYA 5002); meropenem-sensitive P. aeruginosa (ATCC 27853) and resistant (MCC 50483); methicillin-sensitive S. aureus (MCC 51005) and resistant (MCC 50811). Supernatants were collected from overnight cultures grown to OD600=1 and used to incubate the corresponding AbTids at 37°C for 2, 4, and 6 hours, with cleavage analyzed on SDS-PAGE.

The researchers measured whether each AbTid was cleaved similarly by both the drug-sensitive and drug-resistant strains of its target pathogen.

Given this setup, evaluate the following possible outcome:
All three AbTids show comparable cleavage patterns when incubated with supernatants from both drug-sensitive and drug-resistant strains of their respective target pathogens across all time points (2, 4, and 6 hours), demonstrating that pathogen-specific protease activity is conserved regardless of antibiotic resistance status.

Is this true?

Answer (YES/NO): YES